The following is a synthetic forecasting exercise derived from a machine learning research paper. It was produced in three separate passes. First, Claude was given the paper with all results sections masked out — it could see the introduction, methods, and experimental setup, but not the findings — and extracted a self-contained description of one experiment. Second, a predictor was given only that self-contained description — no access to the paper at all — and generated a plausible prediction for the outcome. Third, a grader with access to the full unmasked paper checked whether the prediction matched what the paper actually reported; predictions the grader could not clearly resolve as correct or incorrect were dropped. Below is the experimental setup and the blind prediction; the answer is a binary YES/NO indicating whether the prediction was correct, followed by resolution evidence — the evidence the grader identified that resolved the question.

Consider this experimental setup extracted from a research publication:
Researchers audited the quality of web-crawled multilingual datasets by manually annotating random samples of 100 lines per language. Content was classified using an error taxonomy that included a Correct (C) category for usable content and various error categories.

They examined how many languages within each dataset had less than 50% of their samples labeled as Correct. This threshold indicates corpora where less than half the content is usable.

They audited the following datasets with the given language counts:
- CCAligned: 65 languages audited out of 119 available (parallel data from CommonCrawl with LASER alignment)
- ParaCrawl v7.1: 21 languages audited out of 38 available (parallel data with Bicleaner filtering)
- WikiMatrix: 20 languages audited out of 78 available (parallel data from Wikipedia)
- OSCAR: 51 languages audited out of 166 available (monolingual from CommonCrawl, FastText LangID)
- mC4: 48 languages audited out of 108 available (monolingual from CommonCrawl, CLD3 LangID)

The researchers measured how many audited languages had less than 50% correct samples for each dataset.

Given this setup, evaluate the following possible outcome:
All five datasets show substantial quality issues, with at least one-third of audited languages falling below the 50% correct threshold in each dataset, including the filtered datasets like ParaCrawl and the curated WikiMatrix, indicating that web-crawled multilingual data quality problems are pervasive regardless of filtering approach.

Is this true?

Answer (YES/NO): NO